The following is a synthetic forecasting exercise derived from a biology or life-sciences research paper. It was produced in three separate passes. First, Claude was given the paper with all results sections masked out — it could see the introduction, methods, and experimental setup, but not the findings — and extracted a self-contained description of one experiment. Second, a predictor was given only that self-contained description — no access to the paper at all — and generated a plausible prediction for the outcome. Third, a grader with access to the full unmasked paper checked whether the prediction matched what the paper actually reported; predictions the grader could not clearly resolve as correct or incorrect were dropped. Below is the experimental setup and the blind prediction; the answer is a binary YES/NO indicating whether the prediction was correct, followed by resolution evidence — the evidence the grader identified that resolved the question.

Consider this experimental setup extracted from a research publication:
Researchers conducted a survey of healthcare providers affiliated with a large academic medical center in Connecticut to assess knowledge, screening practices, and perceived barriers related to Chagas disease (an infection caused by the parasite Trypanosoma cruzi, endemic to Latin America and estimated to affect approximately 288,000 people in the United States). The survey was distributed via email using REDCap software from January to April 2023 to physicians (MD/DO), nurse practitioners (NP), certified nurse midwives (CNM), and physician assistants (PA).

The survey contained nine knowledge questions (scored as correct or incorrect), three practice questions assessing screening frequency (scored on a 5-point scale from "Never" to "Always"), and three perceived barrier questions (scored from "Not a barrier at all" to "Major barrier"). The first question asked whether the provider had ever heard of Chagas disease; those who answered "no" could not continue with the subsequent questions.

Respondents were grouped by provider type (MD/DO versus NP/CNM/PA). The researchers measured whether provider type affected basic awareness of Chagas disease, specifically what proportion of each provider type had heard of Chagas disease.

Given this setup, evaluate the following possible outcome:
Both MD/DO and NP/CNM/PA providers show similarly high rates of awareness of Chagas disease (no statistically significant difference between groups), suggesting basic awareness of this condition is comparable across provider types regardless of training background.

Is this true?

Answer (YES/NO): NO